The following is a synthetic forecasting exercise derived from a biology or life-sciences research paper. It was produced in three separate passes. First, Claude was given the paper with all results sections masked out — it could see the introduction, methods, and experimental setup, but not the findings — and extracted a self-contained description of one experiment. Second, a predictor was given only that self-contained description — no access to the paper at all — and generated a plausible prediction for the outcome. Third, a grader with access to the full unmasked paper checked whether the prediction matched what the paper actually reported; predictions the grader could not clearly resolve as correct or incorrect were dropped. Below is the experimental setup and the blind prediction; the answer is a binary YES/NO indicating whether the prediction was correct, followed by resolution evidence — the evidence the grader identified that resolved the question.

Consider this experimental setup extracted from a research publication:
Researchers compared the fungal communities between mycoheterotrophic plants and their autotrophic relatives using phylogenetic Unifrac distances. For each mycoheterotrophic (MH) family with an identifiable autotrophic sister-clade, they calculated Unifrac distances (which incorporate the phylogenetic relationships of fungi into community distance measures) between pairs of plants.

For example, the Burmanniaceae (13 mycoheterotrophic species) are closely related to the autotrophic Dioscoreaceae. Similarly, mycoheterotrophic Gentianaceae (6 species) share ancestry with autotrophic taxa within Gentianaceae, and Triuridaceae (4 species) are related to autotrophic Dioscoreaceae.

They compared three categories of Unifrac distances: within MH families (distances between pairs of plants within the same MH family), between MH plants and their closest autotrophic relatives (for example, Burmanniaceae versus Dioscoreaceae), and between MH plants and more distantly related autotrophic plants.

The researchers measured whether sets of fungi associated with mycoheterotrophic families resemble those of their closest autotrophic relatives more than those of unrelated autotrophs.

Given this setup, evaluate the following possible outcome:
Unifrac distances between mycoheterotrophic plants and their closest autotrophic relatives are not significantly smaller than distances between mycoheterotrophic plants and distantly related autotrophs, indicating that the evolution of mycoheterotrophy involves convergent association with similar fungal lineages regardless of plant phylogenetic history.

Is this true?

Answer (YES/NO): NO